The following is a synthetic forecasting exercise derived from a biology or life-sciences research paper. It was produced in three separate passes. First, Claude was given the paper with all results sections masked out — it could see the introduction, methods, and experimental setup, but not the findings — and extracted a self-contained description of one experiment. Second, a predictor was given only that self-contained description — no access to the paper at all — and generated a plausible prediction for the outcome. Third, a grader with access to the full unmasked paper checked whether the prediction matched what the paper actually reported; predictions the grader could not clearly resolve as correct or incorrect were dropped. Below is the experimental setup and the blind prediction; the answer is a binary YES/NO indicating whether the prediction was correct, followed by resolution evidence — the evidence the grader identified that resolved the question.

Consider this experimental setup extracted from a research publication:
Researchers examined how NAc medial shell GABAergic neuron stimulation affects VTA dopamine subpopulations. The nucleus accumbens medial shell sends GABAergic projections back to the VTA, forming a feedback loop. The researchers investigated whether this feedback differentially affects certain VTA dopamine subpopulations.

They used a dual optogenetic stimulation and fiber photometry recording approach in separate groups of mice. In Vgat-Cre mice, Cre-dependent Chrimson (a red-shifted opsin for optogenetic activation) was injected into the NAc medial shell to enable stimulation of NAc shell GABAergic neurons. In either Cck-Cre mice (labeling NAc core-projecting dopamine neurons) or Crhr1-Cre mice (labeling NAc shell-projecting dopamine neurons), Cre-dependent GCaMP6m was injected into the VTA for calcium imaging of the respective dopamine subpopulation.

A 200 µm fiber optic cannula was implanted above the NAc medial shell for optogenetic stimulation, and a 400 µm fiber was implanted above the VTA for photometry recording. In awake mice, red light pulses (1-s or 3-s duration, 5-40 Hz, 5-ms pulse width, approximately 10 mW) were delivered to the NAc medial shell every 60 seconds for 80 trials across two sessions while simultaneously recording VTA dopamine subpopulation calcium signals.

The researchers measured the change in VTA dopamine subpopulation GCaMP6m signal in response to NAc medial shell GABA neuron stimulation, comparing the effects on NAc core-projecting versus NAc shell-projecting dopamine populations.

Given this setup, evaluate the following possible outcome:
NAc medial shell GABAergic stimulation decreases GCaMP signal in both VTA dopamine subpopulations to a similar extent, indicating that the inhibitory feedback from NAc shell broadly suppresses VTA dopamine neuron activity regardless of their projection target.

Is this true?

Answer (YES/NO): NO